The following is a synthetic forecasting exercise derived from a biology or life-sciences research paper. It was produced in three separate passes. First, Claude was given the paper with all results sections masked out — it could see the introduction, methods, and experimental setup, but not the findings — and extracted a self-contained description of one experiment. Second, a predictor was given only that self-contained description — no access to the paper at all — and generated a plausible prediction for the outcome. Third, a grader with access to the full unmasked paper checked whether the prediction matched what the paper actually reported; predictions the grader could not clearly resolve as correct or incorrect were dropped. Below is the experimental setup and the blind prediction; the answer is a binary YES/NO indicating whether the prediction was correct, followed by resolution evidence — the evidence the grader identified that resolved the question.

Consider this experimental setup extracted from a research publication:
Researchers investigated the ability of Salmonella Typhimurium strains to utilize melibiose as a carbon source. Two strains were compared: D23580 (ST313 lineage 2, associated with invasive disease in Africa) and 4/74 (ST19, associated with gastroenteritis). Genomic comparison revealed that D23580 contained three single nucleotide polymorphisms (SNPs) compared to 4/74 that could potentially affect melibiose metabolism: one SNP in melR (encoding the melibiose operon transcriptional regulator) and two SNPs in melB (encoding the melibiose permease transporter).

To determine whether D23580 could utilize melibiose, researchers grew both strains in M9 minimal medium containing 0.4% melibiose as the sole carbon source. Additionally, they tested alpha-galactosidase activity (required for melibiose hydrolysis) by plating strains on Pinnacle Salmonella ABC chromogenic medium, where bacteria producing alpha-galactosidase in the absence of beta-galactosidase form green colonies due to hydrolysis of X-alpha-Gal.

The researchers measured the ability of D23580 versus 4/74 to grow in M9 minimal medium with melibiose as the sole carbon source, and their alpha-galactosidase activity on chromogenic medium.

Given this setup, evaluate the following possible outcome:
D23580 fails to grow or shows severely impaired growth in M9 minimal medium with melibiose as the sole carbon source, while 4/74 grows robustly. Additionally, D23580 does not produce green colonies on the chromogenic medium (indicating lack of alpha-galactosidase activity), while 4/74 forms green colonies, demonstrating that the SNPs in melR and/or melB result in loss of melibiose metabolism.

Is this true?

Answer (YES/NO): YES